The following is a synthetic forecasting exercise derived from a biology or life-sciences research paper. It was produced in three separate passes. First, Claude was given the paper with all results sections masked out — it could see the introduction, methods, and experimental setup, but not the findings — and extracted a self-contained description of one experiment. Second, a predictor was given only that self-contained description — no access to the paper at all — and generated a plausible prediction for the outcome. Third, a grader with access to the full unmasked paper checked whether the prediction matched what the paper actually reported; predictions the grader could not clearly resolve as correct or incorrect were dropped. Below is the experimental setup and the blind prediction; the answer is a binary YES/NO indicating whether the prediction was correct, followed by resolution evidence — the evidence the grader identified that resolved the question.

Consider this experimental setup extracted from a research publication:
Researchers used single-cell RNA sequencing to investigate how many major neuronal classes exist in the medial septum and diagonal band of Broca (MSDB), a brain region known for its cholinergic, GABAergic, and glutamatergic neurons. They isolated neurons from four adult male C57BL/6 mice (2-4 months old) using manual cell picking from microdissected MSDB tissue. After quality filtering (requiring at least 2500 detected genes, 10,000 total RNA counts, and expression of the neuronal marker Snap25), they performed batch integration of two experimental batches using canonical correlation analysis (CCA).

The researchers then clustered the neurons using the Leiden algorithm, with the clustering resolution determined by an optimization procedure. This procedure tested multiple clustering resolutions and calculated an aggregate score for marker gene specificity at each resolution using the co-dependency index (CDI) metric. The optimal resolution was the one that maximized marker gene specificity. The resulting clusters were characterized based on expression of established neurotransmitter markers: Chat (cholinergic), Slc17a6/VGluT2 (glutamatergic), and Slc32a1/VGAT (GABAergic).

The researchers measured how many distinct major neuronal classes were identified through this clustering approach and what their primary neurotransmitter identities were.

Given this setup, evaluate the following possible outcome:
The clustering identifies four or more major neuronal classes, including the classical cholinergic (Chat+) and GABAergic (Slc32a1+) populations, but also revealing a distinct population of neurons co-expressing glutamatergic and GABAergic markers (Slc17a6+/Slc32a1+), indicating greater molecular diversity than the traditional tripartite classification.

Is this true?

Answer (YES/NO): NO